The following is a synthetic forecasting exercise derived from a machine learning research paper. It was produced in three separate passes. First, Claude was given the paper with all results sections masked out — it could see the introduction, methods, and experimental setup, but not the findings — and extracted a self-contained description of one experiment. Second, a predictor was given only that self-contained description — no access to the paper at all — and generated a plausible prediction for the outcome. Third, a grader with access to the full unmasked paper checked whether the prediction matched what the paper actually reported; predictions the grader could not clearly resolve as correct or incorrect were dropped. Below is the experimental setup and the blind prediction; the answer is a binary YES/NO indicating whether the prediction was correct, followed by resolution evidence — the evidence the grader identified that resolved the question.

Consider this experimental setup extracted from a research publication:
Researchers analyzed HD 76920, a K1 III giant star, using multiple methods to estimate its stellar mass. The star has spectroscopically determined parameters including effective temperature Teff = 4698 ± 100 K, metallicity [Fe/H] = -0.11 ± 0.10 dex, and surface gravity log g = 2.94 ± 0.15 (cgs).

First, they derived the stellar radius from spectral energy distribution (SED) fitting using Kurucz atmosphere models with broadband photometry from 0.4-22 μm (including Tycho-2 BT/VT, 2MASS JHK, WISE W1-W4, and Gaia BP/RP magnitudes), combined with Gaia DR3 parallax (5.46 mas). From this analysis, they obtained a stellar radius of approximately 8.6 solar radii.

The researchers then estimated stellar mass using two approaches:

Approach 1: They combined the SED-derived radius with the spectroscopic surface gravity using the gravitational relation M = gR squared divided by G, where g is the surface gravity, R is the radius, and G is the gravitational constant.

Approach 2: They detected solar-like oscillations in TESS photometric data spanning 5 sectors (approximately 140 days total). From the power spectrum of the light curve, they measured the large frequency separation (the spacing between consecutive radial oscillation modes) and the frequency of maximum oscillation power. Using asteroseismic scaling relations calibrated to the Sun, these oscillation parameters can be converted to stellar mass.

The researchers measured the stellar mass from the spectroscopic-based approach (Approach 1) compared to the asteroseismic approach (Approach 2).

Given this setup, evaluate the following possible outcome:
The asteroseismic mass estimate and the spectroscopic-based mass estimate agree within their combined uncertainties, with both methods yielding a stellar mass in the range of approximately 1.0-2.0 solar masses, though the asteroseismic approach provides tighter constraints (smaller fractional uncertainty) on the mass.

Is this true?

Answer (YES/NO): NO